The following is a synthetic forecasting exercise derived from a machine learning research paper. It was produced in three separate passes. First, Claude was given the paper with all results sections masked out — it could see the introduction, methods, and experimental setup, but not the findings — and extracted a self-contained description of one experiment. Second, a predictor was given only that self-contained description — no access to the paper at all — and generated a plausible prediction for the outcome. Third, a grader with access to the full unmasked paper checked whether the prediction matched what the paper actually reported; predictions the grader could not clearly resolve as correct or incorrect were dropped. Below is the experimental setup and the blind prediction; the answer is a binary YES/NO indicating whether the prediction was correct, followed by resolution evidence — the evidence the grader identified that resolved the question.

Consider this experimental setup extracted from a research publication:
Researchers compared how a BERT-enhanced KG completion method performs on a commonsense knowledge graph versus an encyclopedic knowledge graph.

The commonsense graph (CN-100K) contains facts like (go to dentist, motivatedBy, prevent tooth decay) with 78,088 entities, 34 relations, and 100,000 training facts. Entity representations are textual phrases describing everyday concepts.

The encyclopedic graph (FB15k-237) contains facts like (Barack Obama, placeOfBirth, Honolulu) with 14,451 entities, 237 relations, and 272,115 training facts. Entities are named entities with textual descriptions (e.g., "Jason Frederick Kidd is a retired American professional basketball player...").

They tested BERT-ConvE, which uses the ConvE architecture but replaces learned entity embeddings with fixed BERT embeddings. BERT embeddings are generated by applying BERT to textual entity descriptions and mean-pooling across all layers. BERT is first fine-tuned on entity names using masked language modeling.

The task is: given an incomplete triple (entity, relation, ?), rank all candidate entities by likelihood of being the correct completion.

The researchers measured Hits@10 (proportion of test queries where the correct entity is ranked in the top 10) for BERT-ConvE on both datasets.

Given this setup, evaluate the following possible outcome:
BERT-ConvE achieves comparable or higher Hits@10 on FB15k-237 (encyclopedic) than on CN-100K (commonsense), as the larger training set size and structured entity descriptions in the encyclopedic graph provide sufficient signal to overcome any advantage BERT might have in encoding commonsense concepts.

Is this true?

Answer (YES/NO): NO